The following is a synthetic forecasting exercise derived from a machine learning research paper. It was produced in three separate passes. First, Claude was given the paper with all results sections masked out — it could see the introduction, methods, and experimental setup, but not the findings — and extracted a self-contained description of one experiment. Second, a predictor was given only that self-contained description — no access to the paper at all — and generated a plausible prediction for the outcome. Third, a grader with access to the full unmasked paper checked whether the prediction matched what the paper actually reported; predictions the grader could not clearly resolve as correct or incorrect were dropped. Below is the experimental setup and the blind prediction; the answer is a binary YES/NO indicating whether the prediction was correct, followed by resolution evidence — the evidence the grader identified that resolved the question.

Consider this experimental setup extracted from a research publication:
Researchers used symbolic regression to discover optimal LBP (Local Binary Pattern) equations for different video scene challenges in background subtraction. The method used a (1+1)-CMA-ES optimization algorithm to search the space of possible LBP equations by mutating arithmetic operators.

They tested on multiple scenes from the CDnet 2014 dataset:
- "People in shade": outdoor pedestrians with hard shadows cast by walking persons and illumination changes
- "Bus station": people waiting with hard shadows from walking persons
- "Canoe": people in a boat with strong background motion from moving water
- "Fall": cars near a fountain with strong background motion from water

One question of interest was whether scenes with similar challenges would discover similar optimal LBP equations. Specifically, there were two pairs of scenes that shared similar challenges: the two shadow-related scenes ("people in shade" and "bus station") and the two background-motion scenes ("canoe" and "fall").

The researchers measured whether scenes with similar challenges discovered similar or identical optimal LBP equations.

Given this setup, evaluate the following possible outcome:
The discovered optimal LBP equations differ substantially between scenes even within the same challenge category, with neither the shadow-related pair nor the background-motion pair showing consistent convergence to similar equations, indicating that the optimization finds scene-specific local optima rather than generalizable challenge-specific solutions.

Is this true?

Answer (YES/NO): YES